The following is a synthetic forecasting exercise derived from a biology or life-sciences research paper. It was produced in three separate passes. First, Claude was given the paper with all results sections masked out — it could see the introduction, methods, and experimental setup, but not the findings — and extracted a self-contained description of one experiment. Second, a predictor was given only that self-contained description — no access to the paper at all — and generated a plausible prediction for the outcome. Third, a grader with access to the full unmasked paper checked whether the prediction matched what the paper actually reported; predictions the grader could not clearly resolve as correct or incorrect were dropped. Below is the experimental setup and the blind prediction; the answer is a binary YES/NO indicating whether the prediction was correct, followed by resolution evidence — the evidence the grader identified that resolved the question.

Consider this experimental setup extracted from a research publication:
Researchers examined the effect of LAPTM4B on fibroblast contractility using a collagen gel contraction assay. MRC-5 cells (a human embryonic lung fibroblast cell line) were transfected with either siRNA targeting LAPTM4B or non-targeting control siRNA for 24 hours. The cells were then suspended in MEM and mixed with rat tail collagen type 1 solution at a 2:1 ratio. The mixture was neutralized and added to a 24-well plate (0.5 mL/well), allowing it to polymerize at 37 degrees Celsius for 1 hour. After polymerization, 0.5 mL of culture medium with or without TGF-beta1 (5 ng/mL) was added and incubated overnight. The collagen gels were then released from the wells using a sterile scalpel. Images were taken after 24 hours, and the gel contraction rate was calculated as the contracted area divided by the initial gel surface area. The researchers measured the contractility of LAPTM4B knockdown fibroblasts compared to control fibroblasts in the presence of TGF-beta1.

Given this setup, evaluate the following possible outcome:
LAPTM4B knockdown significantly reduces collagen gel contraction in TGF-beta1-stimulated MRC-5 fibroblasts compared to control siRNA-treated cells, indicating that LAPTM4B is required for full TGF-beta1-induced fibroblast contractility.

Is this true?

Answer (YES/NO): NO